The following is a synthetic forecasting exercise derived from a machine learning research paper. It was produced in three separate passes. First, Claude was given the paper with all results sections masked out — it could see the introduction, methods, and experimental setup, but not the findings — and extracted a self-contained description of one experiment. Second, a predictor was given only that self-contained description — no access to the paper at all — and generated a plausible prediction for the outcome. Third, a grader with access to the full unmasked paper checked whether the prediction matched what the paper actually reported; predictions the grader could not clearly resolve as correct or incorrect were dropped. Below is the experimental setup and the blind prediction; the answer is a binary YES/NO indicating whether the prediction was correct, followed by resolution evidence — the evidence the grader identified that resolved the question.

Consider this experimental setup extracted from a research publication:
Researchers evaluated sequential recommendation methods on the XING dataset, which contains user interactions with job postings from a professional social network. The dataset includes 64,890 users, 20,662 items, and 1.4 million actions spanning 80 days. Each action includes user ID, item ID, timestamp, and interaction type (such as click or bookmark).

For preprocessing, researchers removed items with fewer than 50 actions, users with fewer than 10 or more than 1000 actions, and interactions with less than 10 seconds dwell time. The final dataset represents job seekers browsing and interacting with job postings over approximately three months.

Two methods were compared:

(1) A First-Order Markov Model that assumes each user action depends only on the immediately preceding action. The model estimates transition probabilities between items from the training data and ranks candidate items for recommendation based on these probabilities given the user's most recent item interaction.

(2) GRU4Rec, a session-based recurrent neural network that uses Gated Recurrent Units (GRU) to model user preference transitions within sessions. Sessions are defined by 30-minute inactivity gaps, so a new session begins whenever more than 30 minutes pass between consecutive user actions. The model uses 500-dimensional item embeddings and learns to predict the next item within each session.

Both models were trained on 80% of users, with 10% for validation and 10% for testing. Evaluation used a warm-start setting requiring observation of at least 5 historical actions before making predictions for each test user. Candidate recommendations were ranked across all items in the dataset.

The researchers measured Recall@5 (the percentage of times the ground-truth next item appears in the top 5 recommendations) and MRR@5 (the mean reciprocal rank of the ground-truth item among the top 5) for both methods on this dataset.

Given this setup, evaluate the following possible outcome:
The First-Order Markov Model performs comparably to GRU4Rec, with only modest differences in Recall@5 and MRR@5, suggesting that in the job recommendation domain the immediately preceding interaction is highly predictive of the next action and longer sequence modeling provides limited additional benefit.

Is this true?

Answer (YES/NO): NO